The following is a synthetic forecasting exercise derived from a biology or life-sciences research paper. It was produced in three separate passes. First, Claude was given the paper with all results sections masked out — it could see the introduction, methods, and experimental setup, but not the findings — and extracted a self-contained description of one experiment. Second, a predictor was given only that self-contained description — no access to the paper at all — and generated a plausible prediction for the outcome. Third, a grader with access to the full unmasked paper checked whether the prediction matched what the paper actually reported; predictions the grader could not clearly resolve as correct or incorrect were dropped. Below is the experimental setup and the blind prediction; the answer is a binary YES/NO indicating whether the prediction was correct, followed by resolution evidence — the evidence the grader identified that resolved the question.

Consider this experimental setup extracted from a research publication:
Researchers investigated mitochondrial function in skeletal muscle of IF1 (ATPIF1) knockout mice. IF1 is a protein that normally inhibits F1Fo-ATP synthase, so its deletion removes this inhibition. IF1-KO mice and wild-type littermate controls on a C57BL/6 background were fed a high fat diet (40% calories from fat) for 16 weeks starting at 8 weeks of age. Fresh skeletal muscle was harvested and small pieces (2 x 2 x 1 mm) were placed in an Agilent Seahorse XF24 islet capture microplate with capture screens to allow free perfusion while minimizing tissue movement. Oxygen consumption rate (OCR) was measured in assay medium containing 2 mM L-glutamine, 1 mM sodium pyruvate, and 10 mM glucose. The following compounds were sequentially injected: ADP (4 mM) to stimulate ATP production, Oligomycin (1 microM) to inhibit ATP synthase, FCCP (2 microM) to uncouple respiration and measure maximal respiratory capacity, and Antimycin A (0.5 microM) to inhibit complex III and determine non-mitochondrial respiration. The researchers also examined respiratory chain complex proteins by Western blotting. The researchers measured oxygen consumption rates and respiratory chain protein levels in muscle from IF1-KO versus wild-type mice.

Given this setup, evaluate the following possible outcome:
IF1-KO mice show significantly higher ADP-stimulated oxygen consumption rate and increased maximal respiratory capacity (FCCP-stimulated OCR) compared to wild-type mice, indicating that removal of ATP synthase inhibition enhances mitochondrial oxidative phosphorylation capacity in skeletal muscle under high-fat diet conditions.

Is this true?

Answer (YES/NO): YES